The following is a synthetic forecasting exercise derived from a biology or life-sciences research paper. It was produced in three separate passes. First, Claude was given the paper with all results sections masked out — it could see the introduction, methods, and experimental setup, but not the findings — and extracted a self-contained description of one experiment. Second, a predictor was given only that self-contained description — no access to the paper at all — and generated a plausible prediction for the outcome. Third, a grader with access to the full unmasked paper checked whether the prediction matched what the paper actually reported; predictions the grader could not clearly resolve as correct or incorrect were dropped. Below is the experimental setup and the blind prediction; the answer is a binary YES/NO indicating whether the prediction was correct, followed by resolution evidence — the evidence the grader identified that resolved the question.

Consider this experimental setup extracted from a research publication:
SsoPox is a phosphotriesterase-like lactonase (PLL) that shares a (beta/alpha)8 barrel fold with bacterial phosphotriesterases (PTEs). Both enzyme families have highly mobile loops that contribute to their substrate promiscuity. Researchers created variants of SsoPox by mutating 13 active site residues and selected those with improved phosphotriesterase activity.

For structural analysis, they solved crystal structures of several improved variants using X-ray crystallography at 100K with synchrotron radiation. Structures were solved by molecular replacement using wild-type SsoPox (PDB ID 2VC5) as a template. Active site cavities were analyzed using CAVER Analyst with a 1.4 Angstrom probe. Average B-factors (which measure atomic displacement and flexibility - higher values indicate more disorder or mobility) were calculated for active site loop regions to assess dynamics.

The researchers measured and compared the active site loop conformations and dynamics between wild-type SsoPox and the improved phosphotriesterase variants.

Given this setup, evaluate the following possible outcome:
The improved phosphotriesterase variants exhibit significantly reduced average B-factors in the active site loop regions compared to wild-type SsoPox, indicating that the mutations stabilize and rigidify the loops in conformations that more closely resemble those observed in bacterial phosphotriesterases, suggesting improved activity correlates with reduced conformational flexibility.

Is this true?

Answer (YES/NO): NO